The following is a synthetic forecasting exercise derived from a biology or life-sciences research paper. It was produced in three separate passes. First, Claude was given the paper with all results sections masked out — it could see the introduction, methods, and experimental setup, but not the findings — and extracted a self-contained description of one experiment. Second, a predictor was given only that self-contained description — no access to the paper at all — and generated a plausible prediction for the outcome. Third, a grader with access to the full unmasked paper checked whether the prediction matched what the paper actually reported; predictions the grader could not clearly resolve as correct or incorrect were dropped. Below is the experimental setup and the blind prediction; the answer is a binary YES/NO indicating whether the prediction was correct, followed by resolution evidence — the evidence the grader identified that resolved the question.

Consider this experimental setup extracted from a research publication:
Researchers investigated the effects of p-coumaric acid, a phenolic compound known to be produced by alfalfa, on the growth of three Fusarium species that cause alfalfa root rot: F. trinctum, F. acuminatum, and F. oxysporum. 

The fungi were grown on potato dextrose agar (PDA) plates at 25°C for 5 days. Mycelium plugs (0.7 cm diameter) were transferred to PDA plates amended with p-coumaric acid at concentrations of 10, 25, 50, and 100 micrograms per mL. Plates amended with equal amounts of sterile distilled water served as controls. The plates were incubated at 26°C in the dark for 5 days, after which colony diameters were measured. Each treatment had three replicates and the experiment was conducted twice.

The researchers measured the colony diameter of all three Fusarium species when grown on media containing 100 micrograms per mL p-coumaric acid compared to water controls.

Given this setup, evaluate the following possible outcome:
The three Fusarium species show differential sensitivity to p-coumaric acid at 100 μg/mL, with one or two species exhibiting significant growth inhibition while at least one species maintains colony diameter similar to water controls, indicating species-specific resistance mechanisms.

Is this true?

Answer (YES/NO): NO